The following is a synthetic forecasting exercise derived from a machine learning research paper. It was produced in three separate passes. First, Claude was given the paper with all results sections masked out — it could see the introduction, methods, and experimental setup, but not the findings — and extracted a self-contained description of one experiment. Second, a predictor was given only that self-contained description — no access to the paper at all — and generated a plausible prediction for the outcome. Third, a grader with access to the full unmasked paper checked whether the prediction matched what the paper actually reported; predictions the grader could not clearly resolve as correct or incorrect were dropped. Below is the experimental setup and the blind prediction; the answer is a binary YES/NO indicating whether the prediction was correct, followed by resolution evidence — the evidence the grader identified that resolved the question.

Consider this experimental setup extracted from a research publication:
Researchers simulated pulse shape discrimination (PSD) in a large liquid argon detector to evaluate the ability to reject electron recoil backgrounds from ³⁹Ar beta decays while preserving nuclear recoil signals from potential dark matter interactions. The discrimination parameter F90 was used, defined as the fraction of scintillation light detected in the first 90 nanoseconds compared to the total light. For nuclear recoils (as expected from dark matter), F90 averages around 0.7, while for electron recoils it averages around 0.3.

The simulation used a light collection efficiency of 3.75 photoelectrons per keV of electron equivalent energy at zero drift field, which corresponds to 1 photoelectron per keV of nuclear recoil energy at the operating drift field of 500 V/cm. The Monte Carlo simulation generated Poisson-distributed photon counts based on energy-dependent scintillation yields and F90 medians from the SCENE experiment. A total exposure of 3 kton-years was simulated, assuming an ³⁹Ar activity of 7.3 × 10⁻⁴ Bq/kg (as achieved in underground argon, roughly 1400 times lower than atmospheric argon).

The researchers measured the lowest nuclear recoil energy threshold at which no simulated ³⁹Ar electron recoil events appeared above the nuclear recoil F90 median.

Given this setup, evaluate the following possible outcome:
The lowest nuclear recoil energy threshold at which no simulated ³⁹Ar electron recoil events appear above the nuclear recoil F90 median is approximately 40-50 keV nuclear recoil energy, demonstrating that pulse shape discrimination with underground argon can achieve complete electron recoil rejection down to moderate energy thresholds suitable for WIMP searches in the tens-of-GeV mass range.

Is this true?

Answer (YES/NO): NO